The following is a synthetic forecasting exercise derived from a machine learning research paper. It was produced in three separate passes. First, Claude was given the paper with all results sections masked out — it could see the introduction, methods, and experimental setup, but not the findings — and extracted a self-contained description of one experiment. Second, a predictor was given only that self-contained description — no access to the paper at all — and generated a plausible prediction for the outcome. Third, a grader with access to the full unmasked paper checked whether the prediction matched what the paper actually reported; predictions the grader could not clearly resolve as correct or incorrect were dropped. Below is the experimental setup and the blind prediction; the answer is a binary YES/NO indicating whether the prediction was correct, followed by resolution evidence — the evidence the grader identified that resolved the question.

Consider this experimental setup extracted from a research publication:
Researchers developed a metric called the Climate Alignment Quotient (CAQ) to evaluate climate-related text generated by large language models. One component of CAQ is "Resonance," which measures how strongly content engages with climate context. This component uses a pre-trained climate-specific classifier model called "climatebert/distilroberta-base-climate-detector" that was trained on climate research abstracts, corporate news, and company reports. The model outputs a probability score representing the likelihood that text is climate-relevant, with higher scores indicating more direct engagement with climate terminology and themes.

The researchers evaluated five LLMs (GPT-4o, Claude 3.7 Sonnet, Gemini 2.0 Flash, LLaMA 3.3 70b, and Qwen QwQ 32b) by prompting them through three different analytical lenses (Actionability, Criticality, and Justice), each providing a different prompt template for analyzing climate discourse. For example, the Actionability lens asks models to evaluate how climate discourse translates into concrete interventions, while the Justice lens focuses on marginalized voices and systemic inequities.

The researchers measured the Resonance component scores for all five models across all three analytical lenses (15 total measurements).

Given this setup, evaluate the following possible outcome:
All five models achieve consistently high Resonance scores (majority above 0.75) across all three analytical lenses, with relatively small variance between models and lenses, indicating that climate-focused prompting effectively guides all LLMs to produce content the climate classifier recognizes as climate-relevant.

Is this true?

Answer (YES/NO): YES